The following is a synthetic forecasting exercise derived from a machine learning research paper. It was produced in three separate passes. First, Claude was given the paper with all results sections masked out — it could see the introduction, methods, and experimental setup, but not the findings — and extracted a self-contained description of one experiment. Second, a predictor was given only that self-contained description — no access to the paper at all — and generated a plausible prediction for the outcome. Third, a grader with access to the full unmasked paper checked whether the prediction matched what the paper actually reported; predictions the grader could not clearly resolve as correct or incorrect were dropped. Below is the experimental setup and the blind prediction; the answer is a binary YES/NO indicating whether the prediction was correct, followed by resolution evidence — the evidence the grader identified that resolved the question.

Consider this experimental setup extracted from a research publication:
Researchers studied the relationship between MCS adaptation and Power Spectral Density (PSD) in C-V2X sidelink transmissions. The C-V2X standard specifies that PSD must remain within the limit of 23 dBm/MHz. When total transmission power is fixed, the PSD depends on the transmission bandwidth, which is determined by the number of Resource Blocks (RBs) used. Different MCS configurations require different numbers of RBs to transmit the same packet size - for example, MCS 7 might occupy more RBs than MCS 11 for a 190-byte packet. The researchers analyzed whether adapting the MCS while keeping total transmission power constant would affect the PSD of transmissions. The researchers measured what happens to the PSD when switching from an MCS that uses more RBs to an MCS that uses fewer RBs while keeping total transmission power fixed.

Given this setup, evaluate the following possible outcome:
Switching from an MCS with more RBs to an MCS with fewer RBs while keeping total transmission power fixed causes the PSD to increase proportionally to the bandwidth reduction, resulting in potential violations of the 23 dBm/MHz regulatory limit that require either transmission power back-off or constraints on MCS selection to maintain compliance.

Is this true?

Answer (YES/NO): YES